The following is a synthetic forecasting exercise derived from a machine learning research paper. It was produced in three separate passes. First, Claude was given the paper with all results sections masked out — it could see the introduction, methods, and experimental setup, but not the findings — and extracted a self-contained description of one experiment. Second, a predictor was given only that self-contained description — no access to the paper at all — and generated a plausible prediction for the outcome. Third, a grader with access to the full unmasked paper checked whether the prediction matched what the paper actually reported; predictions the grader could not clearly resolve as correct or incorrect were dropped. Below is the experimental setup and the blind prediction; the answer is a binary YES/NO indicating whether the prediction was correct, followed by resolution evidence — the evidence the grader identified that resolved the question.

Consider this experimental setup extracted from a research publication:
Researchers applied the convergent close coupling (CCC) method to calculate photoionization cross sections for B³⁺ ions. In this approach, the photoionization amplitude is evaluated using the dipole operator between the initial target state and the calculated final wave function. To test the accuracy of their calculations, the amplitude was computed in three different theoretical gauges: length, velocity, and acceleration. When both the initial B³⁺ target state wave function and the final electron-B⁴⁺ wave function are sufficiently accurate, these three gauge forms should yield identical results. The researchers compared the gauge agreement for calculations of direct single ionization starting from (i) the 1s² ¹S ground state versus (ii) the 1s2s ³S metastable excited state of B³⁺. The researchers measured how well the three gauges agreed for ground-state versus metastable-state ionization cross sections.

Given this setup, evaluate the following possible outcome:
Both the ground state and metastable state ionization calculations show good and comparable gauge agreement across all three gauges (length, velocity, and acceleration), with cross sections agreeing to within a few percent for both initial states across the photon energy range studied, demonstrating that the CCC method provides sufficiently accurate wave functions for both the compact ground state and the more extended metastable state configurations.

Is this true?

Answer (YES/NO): NO